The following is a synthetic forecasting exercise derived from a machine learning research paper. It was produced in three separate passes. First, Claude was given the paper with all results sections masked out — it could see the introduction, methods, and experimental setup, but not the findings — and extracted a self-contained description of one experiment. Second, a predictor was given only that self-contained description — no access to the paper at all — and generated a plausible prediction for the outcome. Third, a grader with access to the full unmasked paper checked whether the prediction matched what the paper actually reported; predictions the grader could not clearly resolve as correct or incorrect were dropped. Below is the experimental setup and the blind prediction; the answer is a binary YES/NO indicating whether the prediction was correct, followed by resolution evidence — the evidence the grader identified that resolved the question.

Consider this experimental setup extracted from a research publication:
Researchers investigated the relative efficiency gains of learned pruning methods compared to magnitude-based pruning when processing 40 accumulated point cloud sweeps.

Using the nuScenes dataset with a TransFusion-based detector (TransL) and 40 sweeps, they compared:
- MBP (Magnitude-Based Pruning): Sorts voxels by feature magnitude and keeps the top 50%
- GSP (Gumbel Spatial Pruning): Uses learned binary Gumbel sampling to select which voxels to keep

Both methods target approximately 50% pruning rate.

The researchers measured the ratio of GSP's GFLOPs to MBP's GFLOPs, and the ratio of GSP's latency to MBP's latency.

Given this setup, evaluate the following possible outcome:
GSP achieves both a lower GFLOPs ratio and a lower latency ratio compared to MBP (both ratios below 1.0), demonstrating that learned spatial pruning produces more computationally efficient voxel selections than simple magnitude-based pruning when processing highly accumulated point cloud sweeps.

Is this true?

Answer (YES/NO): YES